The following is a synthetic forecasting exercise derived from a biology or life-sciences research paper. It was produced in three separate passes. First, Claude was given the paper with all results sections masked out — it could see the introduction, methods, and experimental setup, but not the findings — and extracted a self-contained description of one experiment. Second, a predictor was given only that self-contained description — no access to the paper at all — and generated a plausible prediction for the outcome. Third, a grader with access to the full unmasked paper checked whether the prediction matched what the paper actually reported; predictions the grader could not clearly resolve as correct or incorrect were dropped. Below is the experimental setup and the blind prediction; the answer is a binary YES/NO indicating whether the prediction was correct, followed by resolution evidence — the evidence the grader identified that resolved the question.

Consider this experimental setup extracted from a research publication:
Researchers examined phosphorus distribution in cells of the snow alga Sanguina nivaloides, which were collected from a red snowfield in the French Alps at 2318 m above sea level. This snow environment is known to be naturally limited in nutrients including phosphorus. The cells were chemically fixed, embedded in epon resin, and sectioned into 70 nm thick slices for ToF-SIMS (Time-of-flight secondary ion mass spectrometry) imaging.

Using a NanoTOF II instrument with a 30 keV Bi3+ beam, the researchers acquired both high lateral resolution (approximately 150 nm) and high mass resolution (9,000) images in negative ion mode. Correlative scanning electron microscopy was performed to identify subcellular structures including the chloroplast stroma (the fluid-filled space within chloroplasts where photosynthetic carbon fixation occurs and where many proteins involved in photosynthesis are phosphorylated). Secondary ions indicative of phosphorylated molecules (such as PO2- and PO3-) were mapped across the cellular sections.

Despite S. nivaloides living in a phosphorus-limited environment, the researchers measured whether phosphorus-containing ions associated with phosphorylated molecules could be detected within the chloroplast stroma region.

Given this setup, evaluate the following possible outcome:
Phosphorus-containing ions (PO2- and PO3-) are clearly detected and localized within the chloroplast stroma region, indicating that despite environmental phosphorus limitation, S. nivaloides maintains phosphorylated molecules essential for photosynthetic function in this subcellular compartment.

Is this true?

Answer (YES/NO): YES